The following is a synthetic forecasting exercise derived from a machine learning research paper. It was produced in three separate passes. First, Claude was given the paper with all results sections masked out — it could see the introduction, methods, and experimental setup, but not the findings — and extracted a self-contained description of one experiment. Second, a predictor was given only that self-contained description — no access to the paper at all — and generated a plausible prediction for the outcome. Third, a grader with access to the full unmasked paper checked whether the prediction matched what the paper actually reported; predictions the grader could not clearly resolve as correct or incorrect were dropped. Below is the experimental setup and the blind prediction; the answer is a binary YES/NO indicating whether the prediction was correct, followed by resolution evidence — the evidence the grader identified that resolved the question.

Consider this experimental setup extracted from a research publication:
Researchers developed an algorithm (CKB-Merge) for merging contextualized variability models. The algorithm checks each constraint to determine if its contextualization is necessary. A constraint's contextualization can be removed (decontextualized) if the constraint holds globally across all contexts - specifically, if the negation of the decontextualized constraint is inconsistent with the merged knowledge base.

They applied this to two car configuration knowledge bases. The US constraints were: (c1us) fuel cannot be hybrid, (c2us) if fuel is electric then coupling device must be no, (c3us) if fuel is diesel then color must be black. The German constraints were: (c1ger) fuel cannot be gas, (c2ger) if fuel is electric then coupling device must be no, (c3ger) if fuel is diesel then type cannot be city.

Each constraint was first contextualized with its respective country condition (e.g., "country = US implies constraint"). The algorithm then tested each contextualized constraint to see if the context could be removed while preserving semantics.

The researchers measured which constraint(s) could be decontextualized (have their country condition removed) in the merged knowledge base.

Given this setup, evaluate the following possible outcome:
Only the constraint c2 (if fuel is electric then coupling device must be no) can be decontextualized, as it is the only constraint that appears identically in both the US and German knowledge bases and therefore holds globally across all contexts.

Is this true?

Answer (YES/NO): YES